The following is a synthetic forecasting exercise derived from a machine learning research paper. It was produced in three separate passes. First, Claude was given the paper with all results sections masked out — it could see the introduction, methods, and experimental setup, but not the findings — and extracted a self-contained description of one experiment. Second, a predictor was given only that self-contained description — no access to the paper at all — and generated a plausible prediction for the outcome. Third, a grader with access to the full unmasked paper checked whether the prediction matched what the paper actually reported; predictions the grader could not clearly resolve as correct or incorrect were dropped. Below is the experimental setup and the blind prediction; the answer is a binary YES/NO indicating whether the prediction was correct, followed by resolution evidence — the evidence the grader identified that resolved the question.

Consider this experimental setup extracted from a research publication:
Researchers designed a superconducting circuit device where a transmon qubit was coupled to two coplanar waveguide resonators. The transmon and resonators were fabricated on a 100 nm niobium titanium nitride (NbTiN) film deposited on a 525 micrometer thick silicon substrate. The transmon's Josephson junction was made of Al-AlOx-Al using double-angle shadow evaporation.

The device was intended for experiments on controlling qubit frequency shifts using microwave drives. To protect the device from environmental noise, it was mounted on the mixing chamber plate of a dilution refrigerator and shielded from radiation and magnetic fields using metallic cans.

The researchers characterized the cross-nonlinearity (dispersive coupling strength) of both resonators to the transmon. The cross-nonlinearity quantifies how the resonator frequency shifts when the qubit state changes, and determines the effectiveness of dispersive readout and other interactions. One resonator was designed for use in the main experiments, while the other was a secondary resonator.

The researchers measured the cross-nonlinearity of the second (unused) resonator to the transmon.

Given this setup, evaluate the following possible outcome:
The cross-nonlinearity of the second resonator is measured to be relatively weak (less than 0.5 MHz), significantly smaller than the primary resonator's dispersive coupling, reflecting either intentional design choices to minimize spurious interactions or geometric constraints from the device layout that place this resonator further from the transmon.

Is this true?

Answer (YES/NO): YES